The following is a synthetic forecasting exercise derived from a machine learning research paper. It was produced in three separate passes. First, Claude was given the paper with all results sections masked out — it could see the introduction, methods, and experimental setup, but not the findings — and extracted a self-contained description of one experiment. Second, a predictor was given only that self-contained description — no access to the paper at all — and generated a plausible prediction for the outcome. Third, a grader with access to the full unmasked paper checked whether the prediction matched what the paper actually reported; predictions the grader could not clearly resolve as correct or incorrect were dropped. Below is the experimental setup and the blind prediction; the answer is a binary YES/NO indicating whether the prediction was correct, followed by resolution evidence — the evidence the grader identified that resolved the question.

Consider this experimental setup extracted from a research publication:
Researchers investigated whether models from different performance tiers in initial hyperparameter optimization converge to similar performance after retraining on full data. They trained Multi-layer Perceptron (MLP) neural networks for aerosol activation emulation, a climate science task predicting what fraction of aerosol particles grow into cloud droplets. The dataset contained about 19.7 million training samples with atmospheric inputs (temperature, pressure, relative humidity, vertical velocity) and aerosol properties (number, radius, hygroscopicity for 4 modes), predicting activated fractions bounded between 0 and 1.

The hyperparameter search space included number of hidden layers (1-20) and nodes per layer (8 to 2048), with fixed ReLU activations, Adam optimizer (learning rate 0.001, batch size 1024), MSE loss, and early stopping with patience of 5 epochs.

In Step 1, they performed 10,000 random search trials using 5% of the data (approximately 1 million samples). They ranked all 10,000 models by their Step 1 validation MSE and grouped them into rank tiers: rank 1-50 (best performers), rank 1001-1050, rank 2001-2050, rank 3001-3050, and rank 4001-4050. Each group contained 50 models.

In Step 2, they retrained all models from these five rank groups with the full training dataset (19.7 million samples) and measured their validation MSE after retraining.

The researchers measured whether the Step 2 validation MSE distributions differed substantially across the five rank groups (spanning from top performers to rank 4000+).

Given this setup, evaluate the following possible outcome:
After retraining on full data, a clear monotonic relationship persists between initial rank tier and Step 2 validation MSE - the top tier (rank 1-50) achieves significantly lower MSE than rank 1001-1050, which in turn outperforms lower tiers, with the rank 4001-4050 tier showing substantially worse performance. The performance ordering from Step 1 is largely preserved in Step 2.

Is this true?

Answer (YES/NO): NO